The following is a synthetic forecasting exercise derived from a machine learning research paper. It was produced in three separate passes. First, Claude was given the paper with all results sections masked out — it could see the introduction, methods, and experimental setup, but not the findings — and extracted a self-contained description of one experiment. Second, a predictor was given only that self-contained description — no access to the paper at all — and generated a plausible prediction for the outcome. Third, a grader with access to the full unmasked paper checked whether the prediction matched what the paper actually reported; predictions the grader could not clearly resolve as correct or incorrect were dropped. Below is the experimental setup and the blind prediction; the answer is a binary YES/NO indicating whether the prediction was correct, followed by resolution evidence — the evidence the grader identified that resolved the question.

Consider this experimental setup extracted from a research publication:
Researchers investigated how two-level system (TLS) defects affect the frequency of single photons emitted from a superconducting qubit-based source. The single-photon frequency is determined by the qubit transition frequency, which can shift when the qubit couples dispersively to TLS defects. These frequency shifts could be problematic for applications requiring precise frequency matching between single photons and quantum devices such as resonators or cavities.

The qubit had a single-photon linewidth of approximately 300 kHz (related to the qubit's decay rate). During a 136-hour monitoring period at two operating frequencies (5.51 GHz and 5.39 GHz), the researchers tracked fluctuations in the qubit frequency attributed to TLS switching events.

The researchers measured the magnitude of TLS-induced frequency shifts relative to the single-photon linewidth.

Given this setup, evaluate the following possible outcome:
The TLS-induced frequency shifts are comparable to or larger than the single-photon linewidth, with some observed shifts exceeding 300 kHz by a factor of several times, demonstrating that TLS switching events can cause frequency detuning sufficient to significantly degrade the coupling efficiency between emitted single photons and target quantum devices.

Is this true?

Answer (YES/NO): NO